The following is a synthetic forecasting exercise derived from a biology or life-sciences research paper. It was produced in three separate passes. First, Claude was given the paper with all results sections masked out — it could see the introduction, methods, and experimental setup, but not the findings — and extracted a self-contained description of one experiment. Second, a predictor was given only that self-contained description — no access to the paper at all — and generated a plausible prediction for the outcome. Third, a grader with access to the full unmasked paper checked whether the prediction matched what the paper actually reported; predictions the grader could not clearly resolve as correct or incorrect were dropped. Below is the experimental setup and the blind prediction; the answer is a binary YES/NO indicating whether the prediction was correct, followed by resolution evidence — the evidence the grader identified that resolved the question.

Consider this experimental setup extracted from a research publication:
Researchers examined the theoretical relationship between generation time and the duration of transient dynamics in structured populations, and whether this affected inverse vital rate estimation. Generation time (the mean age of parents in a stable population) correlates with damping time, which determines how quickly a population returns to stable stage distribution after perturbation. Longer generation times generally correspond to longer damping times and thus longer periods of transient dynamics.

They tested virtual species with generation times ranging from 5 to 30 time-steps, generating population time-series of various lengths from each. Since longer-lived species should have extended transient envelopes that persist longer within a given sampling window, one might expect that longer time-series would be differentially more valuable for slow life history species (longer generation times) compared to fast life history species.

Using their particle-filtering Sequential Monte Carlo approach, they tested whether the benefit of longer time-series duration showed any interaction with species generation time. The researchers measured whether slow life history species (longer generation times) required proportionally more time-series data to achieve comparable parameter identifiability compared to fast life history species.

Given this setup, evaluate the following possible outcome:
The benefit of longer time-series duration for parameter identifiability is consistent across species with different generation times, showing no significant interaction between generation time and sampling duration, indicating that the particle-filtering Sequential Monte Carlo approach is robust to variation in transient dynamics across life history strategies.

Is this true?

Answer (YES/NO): NO